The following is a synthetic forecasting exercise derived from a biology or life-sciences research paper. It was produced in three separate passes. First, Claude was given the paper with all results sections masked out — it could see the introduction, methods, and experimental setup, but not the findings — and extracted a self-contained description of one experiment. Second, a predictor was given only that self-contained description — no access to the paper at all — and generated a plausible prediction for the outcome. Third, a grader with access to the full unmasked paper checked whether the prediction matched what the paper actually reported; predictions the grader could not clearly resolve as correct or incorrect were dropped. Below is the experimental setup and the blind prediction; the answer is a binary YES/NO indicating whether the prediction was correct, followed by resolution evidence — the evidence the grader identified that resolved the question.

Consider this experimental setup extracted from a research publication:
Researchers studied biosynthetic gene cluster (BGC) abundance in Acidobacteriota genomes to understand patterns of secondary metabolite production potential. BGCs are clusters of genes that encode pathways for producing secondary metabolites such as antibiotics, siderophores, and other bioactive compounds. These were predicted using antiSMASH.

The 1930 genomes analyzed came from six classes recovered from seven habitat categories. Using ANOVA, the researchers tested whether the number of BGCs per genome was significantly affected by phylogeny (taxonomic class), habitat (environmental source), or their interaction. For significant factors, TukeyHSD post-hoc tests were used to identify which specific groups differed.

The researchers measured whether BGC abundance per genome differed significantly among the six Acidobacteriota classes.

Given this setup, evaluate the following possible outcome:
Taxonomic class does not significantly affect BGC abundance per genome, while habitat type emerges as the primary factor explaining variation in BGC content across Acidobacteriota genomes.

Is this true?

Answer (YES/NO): NO